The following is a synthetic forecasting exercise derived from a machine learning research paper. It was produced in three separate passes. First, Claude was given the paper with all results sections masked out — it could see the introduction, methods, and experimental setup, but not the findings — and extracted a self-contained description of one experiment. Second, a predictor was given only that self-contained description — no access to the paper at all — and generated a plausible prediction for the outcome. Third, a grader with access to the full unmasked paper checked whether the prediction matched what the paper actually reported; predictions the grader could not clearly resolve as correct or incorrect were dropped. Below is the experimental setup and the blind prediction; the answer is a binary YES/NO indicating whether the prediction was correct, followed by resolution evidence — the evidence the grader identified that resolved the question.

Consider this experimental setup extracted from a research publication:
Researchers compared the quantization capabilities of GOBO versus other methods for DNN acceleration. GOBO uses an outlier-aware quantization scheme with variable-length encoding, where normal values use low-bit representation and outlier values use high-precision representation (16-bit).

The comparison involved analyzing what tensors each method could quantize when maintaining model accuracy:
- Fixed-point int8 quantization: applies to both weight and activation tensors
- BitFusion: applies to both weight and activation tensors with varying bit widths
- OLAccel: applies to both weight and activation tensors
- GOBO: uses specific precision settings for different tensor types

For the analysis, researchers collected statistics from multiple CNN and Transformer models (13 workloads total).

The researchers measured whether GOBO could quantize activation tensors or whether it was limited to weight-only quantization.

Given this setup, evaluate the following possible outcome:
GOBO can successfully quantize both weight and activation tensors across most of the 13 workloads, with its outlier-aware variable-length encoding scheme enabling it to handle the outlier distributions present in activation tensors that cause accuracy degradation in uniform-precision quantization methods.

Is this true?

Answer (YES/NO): NO